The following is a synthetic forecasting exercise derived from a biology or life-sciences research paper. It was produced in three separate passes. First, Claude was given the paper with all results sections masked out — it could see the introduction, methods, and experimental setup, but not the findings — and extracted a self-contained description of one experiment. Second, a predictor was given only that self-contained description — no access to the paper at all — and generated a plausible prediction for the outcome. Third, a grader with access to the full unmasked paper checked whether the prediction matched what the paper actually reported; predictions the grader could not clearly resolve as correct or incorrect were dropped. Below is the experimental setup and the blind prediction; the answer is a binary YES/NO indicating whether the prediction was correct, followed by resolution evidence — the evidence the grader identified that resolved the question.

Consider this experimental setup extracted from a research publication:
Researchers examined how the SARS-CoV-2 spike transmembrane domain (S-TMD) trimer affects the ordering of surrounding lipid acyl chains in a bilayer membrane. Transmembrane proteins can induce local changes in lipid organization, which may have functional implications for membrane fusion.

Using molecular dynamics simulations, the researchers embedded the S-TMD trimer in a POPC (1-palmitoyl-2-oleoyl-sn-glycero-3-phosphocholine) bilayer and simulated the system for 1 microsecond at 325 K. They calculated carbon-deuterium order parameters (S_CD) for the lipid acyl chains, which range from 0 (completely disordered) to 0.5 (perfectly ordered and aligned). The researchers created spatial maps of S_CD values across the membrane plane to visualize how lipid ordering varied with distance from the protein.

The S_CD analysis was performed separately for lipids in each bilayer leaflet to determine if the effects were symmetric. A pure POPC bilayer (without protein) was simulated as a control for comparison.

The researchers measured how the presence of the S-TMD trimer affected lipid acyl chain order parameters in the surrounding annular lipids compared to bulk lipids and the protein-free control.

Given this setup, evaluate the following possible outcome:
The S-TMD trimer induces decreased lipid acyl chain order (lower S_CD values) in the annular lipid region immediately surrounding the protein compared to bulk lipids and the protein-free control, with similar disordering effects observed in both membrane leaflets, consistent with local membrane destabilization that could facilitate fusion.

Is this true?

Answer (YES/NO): NO